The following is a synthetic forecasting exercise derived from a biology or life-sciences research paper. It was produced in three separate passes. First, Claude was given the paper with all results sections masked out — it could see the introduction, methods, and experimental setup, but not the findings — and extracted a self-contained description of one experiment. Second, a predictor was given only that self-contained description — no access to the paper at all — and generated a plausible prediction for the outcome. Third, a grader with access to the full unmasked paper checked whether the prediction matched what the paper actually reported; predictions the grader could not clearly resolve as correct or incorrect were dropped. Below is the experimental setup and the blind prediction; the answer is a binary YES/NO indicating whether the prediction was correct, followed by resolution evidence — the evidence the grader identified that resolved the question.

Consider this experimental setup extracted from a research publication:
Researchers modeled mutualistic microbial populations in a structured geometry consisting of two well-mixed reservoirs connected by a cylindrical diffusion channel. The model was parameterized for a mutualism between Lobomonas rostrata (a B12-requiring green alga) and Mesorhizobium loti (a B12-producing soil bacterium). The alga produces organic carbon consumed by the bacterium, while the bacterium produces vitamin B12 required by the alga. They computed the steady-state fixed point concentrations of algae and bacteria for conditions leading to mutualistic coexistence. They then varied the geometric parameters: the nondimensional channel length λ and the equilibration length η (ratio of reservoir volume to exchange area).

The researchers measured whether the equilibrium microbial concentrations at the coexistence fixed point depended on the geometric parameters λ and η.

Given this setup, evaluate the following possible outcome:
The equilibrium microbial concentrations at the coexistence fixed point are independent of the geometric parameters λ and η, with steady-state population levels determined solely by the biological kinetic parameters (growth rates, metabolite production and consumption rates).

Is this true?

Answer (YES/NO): YES